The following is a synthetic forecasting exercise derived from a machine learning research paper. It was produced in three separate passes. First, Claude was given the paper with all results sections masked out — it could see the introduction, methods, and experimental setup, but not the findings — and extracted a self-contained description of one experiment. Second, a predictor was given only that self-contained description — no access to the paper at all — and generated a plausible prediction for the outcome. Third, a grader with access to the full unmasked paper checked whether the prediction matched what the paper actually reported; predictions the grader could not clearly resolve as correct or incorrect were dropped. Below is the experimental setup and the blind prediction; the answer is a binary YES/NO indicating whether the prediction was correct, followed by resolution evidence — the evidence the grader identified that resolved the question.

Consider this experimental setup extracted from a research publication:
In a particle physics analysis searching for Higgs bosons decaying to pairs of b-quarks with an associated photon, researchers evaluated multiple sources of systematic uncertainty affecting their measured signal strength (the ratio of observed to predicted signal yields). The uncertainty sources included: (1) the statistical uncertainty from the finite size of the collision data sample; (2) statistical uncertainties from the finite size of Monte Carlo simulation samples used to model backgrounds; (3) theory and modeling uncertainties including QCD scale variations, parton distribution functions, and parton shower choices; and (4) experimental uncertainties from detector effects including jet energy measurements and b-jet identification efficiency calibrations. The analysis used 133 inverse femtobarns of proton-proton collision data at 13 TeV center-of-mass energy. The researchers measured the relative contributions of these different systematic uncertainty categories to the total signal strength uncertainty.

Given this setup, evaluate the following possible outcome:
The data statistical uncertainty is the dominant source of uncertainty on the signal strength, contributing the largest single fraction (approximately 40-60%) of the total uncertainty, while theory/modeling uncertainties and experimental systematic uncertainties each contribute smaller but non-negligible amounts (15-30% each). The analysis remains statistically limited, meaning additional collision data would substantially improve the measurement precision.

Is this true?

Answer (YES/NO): NO